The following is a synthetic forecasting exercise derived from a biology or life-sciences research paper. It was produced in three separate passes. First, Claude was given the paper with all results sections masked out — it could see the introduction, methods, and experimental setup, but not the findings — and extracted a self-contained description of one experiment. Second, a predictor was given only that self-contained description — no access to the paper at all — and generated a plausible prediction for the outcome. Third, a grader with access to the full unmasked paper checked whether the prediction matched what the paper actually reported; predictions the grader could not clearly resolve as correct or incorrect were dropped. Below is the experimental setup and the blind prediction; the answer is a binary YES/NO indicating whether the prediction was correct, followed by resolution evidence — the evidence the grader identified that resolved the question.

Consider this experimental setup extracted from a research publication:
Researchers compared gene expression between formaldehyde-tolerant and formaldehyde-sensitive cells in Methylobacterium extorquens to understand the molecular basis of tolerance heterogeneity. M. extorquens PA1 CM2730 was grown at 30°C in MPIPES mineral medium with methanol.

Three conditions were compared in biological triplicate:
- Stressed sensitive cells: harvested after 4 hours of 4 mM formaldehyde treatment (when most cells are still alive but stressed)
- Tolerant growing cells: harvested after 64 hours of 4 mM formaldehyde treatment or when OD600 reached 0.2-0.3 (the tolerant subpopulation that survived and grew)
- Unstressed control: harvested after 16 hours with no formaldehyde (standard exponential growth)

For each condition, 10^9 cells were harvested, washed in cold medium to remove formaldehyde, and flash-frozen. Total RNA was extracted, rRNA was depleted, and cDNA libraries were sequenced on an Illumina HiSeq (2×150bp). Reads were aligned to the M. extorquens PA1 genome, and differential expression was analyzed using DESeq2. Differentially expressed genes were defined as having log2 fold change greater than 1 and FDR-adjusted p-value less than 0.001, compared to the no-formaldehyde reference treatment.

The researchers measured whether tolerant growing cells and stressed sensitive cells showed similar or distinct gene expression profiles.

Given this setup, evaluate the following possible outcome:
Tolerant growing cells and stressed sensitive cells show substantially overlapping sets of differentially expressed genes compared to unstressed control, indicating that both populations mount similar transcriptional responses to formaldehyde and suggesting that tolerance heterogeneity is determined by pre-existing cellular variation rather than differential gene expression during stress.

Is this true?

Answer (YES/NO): NO